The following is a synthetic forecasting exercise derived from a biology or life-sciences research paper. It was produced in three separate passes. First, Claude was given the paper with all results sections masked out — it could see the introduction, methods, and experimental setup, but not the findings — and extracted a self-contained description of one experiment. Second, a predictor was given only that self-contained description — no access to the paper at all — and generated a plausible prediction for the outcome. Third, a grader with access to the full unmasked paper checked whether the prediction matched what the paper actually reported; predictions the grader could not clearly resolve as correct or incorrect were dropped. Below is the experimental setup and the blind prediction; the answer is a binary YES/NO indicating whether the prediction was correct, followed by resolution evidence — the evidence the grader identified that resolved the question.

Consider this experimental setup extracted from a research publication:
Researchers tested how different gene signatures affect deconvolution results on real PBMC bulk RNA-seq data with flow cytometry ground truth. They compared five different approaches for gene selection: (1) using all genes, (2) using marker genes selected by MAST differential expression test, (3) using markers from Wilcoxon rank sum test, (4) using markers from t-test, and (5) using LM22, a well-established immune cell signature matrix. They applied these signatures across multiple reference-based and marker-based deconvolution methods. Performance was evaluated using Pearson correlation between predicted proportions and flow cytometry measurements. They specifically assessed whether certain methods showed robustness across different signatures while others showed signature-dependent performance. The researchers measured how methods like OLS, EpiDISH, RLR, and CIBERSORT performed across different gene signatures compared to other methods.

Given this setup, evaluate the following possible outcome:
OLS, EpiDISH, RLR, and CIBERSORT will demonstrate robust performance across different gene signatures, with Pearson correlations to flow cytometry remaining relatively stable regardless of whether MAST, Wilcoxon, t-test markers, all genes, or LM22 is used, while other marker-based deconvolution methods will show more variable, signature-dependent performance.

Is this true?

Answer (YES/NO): YES